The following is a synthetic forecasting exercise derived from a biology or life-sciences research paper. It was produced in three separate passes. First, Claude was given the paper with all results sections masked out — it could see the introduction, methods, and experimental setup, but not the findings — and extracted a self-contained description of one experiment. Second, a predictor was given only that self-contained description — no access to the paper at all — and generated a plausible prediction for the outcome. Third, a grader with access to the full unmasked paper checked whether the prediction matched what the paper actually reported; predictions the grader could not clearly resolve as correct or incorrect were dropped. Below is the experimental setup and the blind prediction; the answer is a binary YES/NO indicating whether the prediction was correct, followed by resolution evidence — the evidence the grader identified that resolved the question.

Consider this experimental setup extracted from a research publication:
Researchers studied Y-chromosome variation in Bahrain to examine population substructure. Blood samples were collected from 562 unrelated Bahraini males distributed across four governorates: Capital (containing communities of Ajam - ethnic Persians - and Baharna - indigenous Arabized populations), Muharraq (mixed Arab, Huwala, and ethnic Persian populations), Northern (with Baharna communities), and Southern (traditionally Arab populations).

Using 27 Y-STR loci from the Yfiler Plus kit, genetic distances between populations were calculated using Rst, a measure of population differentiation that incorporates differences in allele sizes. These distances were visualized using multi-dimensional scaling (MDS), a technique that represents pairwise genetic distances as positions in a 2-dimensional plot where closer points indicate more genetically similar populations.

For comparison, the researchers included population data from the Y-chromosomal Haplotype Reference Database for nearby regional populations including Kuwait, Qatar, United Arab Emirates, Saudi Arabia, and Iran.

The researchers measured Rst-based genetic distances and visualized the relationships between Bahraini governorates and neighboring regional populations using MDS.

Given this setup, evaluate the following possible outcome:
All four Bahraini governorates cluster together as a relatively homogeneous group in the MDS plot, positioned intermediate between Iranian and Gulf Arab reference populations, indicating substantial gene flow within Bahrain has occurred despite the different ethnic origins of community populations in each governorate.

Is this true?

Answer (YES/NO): NO